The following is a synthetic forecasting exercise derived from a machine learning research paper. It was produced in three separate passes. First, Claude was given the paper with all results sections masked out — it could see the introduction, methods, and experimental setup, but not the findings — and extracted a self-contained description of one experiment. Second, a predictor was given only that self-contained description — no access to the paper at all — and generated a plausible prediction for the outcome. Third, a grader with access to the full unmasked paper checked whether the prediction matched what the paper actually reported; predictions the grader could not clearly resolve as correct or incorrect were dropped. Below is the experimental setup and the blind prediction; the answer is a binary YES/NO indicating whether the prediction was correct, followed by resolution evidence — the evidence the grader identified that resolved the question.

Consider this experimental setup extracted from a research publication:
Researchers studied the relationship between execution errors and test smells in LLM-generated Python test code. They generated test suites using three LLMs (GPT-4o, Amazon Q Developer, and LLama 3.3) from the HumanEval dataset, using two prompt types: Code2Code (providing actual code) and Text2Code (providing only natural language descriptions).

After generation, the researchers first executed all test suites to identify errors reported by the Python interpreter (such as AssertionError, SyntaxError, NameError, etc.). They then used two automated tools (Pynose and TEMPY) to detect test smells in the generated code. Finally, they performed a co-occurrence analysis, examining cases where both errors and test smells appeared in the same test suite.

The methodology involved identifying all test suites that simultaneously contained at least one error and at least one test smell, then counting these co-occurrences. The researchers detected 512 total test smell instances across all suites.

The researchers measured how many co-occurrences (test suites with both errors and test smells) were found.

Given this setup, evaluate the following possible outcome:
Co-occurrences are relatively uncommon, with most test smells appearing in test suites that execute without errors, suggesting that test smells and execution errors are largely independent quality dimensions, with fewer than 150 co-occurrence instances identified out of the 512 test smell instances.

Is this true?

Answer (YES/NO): NO